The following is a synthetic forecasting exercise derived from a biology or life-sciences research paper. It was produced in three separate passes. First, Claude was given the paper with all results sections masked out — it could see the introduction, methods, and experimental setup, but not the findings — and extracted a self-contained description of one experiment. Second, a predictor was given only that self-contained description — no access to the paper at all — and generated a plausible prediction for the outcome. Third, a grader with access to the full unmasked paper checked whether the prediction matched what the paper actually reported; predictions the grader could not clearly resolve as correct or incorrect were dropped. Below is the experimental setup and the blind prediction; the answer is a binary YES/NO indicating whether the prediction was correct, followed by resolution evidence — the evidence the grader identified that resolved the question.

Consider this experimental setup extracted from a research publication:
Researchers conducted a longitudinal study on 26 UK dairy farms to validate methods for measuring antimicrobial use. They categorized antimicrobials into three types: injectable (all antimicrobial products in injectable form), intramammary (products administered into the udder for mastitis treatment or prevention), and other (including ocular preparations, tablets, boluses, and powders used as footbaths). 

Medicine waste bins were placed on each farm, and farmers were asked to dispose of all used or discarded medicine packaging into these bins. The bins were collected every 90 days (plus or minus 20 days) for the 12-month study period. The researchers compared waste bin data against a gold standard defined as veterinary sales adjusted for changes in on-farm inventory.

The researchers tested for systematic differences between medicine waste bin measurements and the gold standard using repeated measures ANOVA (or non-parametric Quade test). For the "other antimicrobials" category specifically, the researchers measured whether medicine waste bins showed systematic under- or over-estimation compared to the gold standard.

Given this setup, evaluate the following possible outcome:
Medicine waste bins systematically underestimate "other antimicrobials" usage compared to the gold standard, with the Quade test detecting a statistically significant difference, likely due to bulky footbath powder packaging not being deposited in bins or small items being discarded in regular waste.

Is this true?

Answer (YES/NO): NO